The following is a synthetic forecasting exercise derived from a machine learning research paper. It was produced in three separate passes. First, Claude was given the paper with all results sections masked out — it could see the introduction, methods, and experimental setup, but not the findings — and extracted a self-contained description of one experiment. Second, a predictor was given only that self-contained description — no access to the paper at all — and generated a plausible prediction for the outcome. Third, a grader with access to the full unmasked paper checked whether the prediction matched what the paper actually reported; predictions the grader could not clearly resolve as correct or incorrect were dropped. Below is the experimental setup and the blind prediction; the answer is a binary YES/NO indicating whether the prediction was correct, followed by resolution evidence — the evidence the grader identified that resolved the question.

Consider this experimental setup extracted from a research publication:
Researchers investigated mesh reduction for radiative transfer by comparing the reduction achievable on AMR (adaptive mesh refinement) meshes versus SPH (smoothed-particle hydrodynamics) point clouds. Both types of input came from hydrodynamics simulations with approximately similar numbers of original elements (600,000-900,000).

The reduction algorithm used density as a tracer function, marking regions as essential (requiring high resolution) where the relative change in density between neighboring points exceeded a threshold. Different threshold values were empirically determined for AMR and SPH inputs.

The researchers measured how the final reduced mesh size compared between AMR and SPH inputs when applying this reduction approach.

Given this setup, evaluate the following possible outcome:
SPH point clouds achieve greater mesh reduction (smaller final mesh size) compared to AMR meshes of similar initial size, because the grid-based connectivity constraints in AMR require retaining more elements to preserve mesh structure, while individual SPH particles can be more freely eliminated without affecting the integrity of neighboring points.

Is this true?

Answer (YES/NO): NO